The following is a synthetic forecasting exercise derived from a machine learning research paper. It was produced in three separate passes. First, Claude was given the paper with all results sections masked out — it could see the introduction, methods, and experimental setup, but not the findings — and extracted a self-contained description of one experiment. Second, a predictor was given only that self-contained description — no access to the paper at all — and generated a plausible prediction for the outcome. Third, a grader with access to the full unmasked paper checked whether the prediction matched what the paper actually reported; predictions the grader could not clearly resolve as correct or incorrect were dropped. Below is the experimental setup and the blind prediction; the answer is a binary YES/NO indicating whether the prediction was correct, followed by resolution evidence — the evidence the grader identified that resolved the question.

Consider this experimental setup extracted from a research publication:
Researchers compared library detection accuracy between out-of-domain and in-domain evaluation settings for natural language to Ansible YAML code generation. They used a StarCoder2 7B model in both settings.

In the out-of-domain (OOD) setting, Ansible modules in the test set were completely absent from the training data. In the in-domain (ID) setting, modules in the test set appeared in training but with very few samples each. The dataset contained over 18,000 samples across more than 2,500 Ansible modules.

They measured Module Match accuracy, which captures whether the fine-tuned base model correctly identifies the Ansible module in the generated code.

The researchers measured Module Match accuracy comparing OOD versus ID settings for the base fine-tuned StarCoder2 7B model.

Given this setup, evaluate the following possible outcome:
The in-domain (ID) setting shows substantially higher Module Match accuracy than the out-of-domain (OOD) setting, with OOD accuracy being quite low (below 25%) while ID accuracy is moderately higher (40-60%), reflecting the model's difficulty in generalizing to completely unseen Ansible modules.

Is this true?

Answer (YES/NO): NO